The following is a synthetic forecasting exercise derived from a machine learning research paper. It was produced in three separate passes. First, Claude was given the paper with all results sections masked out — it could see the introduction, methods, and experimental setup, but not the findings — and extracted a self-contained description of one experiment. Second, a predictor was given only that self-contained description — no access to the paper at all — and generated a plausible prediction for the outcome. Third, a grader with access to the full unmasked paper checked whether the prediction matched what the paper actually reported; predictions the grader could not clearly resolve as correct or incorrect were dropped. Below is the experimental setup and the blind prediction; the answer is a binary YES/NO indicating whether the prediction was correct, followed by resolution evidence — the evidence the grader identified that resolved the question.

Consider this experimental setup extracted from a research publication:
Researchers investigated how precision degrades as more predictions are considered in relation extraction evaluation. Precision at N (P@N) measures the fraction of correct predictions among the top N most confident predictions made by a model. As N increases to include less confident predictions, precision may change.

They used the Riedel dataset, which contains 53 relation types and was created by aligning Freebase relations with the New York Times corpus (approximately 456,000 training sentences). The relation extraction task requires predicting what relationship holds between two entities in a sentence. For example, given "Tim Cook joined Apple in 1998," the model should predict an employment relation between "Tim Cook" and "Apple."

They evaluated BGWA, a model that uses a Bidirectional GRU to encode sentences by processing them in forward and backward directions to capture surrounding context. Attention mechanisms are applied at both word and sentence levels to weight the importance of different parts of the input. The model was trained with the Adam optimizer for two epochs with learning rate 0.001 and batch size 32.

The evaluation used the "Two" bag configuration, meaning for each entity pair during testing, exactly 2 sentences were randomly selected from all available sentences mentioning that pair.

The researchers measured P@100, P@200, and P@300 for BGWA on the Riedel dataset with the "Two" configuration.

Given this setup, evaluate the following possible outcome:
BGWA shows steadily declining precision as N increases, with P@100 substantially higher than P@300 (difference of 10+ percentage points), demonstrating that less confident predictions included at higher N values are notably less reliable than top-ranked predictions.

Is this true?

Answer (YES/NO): YES